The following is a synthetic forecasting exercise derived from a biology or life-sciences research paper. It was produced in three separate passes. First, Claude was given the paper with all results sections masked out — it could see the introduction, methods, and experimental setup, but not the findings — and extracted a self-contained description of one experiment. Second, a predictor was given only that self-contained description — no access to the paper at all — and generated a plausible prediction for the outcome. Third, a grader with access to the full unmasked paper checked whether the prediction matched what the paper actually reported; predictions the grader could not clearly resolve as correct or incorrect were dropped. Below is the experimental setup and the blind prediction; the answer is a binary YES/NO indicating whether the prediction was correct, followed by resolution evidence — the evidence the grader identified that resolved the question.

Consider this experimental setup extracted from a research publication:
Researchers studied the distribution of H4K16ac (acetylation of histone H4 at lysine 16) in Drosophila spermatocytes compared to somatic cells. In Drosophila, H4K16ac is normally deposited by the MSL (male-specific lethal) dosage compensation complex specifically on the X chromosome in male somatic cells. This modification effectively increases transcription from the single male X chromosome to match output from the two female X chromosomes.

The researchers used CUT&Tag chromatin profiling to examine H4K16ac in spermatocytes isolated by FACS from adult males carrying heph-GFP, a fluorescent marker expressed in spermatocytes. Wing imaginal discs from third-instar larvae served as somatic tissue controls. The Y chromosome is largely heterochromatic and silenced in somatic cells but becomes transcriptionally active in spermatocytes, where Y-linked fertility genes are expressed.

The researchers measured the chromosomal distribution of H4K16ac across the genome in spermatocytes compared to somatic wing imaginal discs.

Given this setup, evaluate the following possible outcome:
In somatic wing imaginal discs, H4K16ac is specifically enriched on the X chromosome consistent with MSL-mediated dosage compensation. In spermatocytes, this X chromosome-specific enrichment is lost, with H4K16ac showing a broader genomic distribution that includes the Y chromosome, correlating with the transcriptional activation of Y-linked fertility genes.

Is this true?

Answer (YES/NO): YES